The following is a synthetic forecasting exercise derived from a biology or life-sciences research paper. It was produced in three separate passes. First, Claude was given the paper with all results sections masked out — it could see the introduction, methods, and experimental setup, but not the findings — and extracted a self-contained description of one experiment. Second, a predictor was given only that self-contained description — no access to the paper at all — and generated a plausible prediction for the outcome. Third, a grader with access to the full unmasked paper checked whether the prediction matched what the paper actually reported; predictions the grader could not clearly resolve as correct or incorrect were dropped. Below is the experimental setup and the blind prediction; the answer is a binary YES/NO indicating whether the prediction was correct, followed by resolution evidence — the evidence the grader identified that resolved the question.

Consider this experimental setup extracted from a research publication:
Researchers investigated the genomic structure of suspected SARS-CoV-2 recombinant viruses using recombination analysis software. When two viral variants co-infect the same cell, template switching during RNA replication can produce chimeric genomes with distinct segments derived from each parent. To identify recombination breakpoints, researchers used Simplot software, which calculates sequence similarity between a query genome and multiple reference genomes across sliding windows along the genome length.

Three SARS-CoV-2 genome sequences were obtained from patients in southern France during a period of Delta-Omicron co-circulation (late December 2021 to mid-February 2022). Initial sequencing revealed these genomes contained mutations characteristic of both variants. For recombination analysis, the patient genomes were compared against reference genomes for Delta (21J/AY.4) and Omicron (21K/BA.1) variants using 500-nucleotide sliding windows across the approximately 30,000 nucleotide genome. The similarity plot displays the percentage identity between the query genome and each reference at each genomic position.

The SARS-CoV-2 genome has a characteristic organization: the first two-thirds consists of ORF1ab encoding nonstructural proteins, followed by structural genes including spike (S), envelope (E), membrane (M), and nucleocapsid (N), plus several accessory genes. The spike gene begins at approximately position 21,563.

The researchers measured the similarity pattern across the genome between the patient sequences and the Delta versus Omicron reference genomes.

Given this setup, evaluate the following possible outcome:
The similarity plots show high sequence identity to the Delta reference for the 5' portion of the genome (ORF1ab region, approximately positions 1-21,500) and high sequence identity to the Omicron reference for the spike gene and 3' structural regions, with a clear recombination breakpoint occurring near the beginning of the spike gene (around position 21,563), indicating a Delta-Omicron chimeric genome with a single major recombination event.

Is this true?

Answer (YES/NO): NO